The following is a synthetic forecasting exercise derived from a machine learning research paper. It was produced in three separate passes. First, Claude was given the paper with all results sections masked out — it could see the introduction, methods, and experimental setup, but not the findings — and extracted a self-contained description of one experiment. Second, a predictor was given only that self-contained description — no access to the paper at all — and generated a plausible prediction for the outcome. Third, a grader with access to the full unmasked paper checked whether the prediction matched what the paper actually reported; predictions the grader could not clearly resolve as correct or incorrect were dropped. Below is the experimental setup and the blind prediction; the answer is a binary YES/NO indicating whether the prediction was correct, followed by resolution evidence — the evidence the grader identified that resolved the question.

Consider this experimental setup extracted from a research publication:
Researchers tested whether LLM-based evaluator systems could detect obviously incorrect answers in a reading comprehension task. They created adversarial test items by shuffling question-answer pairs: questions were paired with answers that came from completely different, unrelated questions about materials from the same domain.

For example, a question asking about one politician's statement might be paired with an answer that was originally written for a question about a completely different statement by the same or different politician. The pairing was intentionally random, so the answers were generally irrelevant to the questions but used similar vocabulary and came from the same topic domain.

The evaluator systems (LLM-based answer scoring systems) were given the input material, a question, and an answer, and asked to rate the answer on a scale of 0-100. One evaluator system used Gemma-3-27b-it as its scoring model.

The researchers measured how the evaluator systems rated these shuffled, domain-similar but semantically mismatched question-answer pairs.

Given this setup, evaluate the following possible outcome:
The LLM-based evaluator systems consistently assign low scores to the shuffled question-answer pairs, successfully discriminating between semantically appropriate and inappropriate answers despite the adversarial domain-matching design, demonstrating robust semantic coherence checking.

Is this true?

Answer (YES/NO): NO